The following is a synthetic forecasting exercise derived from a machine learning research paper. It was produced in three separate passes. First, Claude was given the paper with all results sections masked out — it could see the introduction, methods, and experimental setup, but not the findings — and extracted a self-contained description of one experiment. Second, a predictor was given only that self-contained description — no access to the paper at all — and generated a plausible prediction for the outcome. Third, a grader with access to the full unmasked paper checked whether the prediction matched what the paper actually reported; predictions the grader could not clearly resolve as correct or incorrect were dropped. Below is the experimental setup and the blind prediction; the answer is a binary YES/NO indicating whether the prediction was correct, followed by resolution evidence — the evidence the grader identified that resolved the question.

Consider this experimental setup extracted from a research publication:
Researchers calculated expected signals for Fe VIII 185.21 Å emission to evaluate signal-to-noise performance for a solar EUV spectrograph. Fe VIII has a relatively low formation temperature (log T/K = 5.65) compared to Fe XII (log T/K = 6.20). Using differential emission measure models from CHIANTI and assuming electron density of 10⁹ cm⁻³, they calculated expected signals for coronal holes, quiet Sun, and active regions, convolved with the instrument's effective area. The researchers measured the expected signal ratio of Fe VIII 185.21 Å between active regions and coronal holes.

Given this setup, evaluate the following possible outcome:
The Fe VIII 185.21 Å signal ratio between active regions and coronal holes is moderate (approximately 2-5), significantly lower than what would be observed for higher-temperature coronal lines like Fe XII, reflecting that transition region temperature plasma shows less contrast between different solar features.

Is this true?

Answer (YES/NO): NO